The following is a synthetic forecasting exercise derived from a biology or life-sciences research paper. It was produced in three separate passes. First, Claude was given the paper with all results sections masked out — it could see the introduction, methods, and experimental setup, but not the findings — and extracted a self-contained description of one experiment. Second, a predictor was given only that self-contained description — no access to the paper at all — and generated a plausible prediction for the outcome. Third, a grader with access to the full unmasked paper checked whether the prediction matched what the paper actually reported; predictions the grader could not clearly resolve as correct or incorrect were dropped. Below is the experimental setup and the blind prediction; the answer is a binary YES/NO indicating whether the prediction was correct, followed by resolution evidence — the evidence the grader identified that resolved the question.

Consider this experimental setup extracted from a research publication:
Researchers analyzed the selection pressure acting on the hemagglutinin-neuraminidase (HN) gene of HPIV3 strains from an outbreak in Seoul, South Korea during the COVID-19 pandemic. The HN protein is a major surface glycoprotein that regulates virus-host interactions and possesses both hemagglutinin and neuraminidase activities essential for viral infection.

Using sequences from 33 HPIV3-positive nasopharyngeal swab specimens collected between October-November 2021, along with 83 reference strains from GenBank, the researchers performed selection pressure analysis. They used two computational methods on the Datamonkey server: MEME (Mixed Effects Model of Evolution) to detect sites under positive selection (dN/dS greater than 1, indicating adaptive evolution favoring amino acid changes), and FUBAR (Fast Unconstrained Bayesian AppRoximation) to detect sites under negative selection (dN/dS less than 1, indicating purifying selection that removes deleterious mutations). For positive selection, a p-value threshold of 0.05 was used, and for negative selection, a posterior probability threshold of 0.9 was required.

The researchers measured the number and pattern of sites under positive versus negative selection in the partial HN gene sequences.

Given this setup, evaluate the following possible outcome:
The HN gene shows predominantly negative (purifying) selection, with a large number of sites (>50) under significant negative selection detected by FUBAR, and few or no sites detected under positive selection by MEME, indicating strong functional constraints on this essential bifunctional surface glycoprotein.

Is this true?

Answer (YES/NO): NO